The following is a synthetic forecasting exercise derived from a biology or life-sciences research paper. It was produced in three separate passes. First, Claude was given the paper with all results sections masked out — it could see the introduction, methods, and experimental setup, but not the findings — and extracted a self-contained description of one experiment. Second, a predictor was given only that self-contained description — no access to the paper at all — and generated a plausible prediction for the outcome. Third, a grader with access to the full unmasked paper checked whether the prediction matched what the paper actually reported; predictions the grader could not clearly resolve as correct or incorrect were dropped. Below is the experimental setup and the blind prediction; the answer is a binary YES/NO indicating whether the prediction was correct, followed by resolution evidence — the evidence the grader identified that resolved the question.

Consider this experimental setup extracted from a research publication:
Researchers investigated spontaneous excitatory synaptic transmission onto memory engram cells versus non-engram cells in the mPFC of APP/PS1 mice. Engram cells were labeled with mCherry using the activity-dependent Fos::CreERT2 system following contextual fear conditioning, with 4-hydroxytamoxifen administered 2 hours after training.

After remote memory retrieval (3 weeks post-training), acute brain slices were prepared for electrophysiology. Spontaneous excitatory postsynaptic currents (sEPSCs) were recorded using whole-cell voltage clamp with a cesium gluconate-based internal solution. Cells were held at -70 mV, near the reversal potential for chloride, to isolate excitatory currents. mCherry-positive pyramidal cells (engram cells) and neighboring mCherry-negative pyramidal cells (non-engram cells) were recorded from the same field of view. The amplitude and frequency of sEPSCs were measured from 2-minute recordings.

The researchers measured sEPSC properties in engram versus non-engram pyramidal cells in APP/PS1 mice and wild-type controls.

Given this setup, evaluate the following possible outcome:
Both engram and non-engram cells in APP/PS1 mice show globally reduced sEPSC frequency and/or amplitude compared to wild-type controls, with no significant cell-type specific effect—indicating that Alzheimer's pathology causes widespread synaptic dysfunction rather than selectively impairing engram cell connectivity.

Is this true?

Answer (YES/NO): NO